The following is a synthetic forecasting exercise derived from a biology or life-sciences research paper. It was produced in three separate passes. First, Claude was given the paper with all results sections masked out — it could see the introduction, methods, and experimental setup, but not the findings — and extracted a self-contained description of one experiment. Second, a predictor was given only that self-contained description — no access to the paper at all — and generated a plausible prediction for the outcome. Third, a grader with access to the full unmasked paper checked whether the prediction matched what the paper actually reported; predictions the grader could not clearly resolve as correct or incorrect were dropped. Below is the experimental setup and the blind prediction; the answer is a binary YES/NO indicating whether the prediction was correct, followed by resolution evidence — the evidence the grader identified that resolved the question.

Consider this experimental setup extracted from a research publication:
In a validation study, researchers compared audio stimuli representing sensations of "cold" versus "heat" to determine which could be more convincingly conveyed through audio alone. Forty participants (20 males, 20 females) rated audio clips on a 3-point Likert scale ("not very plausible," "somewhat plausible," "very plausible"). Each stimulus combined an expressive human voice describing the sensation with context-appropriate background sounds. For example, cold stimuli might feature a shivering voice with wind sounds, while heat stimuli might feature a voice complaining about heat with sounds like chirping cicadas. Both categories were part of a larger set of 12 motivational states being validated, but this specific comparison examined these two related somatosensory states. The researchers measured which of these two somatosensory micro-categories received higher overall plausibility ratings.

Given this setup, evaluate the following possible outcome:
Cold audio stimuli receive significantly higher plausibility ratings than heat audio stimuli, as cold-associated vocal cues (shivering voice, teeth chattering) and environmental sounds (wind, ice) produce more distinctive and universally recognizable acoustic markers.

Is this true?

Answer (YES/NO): YES